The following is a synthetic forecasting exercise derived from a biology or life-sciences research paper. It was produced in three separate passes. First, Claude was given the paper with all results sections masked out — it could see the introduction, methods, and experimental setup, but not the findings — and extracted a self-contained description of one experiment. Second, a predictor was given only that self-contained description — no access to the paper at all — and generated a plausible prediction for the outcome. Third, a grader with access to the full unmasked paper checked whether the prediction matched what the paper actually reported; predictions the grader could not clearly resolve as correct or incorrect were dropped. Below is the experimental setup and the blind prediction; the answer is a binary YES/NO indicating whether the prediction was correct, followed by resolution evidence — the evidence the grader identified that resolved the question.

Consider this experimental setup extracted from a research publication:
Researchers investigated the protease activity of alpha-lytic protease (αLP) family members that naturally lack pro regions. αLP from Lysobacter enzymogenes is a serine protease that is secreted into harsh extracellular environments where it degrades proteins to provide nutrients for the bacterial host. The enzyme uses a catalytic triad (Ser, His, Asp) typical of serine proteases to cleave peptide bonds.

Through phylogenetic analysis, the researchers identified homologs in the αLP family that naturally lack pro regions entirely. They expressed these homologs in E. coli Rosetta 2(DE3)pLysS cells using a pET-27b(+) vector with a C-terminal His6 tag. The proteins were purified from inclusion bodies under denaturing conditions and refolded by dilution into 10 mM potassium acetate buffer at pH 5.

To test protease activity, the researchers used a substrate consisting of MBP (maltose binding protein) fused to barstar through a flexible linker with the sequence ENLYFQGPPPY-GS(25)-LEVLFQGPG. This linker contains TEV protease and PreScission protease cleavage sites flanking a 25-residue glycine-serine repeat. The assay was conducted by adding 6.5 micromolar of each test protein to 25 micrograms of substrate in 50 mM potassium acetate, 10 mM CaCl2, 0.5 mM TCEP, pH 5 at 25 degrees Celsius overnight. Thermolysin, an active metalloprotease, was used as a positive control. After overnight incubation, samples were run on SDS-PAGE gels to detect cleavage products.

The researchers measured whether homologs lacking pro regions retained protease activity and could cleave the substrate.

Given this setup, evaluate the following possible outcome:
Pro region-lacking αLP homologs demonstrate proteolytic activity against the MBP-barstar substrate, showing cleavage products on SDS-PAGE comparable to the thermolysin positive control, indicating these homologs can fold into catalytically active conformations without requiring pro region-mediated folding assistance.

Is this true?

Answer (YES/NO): NO